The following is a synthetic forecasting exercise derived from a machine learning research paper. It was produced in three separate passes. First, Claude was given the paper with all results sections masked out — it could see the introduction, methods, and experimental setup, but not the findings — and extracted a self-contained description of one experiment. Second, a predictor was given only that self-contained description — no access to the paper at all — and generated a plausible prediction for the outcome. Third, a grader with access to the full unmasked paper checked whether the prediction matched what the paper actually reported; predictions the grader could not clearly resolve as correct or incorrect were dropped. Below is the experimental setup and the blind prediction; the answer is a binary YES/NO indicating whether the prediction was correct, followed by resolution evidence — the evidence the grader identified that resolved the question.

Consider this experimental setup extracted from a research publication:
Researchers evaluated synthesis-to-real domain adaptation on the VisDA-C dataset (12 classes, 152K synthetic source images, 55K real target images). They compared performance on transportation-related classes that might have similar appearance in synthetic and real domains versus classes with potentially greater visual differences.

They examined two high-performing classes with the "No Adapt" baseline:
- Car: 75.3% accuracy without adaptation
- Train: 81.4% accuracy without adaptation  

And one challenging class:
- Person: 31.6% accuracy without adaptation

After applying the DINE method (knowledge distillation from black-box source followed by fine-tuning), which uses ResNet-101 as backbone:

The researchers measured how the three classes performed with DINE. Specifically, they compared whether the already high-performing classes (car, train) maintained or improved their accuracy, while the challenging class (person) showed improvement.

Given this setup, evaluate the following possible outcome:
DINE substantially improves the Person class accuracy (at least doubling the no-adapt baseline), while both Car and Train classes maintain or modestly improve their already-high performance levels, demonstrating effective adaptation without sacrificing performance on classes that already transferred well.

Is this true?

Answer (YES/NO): NO